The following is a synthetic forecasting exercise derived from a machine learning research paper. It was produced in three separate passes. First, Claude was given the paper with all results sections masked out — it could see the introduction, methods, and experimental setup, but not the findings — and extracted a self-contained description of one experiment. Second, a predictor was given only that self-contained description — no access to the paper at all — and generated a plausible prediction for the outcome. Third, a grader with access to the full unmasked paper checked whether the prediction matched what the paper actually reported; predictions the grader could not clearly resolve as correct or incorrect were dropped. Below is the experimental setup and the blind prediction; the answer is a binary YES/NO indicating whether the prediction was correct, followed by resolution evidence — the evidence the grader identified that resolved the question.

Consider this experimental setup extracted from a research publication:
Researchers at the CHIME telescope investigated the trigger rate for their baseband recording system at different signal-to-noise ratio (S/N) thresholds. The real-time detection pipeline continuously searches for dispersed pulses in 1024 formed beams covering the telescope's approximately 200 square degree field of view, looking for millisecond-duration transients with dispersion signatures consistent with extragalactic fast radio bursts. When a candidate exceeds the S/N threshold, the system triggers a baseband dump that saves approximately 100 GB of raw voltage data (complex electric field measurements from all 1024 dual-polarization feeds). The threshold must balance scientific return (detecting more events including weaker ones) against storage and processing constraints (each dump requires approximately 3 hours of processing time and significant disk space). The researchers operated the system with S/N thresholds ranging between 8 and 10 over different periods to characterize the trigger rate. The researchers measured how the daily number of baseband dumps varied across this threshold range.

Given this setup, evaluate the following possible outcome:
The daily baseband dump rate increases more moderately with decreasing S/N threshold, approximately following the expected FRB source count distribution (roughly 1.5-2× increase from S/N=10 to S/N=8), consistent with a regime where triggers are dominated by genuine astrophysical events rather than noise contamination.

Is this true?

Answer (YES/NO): NO